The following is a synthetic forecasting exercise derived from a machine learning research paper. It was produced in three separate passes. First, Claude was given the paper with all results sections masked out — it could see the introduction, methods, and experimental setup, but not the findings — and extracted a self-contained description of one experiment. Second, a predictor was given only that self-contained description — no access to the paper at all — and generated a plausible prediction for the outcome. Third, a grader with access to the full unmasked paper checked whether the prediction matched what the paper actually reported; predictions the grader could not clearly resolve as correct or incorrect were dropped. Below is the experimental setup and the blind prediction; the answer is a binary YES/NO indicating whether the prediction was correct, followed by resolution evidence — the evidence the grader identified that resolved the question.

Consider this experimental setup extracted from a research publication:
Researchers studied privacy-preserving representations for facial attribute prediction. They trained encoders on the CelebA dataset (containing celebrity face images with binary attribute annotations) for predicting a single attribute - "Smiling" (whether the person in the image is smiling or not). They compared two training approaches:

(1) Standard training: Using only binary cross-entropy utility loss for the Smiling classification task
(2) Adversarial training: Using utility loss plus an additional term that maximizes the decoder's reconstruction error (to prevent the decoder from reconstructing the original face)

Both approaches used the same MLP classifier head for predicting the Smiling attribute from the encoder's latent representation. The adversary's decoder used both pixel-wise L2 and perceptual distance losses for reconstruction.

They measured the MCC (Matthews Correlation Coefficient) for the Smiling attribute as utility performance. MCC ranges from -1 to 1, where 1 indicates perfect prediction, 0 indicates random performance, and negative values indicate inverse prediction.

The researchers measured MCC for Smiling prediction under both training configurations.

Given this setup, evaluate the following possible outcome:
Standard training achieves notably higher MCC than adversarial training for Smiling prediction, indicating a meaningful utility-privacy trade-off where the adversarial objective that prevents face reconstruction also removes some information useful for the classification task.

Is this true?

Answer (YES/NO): NO